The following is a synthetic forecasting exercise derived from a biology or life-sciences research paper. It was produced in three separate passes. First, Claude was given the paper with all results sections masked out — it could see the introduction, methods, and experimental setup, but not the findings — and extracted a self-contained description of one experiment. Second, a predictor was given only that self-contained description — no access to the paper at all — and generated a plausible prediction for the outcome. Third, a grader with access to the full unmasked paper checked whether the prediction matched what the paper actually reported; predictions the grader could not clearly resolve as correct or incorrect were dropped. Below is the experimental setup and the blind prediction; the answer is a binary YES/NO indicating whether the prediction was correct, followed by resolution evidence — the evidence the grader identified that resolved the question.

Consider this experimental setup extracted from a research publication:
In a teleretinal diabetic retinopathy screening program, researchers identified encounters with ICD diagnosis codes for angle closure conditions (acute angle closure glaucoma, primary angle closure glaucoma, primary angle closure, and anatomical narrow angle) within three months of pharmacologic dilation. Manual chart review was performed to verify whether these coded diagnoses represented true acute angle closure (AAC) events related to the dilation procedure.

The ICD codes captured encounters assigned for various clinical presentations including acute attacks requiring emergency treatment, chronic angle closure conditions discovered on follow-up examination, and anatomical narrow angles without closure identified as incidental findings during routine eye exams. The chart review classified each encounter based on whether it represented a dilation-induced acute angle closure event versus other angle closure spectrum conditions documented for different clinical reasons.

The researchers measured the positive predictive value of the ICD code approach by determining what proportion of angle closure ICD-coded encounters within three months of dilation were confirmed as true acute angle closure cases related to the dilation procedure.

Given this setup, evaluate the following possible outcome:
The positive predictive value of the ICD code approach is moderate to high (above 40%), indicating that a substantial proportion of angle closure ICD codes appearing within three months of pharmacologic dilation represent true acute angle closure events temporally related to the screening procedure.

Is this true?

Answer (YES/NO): NO